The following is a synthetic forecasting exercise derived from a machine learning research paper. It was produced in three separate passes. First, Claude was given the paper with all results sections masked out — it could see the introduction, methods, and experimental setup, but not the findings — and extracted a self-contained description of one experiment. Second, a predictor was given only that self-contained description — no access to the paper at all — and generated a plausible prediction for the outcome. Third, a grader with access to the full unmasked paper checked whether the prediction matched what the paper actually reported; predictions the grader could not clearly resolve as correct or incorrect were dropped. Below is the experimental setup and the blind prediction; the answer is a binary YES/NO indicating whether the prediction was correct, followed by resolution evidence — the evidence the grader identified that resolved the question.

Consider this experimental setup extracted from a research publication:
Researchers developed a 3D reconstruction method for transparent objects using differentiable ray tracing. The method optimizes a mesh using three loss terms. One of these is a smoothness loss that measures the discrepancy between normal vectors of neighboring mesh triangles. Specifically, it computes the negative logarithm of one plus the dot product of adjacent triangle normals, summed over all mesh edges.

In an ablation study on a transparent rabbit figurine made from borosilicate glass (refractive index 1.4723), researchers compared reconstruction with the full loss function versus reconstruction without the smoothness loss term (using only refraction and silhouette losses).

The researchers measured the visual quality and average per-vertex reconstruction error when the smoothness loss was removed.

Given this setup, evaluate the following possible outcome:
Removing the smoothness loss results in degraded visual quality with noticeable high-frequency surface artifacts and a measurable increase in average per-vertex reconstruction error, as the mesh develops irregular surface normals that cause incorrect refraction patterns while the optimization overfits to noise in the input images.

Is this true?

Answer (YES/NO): NO